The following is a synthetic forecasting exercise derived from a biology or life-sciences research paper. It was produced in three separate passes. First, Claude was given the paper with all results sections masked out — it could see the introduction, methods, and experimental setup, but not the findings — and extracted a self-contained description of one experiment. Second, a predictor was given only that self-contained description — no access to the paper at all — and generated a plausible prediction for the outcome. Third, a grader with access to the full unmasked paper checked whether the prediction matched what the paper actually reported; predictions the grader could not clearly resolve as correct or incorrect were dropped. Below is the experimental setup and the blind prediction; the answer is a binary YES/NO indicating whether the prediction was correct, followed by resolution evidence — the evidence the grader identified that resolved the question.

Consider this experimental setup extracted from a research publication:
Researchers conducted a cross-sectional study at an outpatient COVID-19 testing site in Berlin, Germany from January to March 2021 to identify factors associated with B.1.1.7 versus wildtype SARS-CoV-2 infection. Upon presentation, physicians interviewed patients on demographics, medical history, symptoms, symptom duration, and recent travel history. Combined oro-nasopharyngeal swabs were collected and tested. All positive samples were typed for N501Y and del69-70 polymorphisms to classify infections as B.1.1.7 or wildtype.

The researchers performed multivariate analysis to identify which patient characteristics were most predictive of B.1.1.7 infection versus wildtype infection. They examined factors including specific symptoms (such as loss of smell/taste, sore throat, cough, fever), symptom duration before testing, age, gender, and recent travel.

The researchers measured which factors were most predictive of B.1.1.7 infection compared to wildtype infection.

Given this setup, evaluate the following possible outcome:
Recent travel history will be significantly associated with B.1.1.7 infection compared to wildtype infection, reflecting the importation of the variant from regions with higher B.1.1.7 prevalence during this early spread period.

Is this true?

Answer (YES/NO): NO